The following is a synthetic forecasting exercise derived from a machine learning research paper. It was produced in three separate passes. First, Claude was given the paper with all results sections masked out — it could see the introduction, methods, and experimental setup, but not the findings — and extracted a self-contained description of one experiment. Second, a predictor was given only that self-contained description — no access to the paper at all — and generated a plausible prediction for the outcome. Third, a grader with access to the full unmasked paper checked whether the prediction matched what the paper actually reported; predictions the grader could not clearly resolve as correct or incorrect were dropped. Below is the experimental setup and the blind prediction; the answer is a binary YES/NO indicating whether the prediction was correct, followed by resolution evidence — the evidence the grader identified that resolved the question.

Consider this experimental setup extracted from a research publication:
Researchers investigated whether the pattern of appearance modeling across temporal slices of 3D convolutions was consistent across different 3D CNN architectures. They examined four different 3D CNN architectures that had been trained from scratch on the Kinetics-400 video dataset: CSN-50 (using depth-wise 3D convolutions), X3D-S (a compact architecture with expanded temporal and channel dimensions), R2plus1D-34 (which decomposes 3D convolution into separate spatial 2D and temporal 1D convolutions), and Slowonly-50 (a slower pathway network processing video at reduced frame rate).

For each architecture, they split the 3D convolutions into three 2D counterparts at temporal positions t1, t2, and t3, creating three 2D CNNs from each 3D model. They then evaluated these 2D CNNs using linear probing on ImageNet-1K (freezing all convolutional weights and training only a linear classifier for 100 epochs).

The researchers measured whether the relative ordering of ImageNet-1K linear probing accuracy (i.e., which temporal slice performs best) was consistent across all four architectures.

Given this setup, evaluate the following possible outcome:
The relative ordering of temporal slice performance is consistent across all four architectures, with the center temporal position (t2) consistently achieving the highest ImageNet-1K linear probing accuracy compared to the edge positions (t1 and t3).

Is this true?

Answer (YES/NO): YES